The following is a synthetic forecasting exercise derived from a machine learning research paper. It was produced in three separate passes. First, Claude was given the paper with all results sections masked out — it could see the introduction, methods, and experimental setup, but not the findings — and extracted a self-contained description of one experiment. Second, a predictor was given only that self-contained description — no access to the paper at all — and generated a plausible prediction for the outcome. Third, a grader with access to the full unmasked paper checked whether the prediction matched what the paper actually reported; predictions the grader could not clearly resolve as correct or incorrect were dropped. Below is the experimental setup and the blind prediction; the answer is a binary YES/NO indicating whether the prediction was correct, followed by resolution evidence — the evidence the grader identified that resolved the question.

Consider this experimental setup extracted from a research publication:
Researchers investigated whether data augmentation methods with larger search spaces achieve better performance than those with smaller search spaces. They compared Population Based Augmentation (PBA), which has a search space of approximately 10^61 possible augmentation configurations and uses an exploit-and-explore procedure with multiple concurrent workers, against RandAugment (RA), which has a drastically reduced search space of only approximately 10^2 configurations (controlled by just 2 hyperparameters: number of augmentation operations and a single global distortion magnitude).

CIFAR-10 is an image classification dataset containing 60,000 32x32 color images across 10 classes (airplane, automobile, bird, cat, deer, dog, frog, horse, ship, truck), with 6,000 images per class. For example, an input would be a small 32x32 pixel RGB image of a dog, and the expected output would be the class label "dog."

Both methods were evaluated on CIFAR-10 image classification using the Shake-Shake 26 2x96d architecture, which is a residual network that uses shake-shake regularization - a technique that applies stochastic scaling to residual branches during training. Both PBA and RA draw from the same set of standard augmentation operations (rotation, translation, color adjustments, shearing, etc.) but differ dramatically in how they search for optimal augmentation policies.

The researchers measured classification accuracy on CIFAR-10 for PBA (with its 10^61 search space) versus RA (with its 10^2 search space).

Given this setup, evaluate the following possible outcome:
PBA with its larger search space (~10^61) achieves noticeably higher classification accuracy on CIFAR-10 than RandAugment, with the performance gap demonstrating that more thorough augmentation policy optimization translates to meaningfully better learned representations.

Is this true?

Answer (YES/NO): NO